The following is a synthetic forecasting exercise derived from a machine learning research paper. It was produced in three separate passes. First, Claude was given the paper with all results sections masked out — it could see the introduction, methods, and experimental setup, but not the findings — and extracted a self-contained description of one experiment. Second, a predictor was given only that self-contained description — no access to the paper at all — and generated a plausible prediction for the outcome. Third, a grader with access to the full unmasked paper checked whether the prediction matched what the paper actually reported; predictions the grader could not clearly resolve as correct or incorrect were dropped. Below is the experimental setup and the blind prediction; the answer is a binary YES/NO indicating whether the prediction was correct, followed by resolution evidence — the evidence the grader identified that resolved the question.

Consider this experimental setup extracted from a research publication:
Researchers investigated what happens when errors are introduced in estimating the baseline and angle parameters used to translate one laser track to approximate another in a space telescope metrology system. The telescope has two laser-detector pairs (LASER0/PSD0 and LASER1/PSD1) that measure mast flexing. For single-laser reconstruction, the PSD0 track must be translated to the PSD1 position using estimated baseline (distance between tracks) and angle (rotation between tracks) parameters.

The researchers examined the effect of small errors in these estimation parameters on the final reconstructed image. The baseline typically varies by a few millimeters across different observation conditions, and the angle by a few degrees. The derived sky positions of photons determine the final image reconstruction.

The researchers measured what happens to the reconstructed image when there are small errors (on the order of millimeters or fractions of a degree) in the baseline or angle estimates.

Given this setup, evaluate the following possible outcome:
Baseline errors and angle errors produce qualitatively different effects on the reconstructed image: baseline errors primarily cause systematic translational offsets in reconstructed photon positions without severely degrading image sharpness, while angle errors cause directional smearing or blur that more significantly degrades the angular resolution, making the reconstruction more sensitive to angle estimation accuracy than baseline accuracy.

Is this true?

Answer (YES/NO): NO